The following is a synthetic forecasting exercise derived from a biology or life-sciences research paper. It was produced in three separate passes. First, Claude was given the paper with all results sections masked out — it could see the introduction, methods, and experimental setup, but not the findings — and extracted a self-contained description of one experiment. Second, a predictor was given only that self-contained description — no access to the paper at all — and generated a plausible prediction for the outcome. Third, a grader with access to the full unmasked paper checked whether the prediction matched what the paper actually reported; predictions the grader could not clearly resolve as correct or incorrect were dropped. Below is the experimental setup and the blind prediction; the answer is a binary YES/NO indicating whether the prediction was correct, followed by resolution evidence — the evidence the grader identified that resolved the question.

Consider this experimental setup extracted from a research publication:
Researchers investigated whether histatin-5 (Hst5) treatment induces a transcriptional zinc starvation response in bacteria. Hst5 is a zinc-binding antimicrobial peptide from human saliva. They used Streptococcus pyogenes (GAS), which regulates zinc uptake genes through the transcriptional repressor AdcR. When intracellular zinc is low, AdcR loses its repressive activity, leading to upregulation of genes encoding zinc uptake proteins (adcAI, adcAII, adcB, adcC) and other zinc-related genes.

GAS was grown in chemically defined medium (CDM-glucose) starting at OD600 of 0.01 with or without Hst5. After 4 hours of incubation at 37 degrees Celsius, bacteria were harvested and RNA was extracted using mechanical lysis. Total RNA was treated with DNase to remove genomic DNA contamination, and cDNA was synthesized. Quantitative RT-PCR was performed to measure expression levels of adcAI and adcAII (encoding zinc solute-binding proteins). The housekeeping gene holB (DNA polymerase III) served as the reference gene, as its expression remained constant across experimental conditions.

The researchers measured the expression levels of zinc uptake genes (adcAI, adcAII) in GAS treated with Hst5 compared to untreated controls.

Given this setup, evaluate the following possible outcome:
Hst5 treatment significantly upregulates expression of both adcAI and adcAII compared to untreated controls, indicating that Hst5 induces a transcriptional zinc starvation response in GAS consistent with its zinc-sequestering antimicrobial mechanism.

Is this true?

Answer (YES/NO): NO